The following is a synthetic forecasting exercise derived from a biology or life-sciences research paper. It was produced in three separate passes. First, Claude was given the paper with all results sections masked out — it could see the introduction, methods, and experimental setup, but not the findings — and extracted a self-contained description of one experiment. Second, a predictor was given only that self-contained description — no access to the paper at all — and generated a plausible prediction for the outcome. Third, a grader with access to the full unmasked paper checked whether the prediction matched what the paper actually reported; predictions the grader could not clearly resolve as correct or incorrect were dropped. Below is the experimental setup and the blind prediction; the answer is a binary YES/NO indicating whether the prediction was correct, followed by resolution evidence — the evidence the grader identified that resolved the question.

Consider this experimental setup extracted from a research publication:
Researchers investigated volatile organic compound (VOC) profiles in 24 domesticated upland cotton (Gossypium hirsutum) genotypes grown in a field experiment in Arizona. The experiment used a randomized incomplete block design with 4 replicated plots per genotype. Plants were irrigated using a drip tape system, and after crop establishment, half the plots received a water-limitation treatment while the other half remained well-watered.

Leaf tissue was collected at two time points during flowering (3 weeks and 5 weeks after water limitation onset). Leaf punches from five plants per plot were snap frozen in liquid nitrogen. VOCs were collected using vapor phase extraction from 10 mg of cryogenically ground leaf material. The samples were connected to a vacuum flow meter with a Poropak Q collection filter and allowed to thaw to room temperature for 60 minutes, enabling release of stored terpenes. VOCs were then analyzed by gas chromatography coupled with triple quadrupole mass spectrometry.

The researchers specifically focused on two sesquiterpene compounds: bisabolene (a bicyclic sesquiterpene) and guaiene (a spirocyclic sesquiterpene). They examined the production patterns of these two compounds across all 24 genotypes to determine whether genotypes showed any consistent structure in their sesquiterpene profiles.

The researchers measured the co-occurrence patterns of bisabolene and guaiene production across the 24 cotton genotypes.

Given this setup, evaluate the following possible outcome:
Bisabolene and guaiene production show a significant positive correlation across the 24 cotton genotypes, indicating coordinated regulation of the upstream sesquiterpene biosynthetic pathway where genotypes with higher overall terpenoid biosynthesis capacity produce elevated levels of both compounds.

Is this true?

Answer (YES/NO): NO